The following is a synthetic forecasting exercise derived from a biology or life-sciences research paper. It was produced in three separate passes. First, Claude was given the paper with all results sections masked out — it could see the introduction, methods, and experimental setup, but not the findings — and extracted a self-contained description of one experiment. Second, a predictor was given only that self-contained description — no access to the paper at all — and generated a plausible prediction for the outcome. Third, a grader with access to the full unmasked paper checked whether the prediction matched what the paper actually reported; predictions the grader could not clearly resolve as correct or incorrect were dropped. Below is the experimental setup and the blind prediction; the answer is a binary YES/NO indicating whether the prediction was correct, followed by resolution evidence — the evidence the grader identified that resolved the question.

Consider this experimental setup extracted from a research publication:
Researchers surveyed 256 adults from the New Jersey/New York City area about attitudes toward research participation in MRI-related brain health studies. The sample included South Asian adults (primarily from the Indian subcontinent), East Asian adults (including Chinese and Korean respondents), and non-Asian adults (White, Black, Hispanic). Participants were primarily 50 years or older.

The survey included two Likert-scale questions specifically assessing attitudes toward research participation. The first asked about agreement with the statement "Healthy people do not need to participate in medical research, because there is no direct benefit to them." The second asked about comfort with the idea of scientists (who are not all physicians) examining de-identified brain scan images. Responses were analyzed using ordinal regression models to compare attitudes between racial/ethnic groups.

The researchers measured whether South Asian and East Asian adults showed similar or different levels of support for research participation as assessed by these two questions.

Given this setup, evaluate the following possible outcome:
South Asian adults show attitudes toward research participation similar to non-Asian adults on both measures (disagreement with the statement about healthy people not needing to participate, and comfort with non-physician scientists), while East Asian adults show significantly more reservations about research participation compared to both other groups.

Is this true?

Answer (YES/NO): NO